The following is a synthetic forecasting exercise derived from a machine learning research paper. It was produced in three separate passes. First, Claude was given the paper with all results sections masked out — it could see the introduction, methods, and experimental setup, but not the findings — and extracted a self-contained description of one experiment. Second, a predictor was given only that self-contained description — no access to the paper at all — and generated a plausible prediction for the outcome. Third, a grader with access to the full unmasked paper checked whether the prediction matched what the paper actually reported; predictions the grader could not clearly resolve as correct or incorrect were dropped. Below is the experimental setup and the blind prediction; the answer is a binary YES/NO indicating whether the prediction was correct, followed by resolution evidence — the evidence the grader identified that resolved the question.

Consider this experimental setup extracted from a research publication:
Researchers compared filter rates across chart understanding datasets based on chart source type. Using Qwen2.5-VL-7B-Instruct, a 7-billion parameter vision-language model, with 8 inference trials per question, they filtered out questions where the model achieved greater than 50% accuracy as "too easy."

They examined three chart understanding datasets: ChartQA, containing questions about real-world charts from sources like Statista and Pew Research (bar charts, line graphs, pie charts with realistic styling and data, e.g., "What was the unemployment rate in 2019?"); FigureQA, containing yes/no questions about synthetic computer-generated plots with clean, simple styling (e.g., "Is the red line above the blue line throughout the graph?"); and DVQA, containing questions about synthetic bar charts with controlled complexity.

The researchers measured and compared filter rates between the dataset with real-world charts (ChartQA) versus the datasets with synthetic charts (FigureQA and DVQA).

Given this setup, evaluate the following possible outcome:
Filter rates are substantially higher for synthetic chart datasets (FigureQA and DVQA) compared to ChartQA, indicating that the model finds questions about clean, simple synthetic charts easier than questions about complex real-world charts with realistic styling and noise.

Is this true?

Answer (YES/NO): NO